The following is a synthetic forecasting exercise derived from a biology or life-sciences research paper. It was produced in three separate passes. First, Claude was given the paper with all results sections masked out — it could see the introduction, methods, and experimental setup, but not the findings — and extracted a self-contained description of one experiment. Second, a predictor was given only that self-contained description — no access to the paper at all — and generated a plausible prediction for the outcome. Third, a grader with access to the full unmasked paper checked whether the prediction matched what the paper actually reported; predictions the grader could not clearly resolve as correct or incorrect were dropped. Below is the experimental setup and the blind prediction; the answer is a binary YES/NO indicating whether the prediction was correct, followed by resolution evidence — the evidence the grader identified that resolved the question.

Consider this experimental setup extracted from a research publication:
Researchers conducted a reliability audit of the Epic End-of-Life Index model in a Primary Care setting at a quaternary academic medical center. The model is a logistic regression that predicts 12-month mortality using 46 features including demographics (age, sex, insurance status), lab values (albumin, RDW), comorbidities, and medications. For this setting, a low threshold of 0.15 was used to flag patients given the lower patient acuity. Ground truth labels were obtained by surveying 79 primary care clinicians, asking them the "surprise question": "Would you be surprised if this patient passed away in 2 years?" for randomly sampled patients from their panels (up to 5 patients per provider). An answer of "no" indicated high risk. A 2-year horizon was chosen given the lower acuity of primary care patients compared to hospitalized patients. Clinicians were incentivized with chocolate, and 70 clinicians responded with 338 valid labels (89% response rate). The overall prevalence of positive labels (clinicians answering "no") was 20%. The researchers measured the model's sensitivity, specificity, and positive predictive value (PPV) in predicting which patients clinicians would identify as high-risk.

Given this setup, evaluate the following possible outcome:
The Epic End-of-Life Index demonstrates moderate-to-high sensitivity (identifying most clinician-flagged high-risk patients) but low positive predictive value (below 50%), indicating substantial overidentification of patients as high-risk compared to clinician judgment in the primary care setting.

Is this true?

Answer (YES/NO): NO